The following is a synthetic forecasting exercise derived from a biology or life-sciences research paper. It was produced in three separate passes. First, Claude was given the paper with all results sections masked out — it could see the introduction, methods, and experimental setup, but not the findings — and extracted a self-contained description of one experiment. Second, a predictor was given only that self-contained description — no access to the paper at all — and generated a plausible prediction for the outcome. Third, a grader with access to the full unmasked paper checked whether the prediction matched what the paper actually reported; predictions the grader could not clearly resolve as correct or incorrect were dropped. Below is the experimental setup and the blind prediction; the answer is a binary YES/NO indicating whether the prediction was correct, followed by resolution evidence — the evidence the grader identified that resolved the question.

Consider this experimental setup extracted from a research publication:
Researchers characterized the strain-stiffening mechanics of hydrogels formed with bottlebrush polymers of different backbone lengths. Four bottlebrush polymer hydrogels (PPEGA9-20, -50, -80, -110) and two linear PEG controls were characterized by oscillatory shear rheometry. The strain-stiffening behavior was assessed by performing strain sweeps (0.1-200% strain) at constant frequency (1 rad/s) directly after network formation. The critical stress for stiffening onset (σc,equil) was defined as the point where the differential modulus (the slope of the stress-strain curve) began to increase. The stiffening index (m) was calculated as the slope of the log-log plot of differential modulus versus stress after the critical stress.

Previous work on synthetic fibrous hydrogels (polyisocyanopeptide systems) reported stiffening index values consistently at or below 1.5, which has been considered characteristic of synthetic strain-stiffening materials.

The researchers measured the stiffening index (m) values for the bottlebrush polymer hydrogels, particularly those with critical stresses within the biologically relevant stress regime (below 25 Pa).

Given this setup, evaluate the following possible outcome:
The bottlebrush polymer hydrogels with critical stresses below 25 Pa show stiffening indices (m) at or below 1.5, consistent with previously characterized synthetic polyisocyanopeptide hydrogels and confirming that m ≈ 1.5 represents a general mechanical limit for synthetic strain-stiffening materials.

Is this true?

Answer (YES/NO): NO